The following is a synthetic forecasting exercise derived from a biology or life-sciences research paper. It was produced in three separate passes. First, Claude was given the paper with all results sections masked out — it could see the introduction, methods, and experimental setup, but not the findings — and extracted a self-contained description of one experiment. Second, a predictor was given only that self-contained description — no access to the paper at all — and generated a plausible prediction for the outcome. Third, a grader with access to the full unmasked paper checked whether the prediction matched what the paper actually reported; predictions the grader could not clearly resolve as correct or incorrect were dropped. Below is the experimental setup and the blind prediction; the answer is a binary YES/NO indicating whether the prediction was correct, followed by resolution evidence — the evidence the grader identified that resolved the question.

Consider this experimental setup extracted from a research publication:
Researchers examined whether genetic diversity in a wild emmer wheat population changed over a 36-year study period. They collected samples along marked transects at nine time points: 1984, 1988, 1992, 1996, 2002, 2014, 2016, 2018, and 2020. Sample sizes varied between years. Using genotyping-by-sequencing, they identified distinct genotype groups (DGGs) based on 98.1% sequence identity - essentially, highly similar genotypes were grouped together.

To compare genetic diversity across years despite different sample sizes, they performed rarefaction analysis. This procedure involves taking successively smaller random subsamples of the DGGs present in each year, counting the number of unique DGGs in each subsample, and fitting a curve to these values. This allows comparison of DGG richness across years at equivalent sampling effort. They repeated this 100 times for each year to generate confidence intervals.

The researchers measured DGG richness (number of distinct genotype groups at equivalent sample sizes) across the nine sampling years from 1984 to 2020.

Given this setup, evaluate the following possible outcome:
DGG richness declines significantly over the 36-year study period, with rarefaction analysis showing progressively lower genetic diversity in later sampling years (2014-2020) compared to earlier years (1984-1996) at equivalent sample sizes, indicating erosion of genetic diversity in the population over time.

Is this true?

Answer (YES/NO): NO